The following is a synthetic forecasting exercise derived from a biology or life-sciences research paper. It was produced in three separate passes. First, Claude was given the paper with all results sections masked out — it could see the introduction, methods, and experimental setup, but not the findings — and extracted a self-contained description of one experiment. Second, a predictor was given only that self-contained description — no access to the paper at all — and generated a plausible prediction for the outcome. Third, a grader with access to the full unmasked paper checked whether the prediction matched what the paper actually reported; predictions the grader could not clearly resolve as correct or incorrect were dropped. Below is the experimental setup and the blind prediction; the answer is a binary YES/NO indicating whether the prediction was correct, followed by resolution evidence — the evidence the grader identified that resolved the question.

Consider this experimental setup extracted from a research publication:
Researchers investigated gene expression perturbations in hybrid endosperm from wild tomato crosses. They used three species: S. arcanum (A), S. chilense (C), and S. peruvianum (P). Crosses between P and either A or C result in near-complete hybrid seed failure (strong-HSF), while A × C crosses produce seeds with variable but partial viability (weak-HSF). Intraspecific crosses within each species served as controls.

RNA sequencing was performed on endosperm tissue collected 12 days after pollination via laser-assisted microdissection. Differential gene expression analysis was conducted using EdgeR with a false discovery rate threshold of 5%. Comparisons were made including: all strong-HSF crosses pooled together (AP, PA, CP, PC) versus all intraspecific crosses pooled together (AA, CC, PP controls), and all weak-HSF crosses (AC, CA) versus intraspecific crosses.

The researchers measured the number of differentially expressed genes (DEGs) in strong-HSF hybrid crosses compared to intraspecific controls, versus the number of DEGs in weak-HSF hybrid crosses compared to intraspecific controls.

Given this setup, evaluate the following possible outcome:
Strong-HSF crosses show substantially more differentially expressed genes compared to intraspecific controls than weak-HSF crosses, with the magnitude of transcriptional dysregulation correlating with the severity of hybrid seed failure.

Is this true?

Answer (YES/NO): YES